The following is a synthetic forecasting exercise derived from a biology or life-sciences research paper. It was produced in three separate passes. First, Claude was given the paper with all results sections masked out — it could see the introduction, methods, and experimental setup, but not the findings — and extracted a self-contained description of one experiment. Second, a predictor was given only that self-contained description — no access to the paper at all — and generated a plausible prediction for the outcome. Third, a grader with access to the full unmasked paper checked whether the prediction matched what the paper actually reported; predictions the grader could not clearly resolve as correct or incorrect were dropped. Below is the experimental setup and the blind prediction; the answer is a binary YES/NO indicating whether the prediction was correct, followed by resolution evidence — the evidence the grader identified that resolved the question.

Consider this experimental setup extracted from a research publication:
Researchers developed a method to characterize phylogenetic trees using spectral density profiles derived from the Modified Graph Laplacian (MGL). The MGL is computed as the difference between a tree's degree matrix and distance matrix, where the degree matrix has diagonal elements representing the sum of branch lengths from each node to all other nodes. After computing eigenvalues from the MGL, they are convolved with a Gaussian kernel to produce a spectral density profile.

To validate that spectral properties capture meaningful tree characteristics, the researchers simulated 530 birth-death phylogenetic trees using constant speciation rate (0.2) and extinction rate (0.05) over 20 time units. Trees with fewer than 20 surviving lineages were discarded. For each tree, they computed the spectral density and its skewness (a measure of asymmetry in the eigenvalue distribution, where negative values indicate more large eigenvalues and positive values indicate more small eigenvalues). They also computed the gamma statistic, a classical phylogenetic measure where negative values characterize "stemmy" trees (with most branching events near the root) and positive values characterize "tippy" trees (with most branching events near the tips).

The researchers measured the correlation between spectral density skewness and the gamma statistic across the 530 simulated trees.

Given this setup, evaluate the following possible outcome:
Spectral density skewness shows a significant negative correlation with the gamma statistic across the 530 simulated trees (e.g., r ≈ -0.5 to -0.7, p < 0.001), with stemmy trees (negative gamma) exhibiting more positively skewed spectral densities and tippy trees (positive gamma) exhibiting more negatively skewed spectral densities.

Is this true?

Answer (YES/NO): NO